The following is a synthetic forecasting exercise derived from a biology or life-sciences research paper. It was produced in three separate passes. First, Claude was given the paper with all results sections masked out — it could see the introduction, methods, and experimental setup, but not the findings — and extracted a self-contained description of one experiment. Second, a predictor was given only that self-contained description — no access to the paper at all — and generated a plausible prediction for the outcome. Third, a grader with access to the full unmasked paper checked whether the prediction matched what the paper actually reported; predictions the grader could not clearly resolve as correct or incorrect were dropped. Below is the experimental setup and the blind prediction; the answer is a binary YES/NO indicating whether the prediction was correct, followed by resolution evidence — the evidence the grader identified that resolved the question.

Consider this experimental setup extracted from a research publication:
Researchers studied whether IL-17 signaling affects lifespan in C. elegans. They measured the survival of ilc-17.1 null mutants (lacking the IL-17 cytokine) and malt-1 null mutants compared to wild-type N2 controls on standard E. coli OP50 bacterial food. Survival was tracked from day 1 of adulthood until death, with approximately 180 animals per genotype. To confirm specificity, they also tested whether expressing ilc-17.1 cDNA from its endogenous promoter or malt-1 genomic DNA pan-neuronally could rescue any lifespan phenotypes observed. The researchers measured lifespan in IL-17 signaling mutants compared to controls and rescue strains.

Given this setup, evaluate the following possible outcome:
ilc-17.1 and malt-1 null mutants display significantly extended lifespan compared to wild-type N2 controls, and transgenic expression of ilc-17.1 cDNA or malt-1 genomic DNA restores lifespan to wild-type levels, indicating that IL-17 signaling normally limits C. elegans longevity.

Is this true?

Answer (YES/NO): NO